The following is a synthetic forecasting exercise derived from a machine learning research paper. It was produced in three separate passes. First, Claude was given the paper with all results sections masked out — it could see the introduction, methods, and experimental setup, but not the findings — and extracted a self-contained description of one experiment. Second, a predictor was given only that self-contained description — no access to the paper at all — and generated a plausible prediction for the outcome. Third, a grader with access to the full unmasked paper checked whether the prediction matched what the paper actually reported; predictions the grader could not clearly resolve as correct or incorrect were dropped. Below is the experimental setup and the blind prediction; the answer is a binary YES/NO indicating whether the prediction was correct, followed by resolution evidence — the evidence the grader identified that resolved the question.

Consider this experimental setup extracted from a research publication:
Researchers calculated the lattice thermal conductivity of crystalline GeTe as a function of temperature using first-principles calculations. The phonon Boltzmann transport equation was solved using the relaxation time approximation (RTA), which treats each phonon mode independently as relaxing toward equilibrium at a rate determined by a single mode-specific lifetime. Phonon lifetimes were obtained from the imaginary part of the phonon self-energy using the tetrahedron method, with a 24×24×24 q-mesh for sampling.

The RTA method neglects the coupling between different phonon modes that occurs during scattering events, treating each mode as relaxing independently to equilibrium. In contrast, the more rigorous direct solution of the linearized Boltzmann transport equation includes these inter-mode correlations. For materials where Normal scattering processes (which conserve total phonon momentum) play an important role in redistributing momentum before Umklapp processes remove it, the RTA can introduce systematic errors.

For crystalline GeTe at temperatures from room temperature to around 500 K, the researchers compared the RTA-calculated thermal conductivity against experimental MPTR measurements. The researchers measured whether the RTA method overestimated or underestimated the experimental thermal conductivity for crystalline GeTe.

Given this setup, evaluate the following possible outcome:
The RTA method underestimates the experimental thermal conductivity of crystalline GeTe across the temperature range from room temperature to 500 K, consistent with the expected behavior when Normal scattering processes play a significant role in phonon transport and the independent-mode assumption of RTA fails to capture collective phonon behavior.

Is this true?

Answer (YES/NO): YES